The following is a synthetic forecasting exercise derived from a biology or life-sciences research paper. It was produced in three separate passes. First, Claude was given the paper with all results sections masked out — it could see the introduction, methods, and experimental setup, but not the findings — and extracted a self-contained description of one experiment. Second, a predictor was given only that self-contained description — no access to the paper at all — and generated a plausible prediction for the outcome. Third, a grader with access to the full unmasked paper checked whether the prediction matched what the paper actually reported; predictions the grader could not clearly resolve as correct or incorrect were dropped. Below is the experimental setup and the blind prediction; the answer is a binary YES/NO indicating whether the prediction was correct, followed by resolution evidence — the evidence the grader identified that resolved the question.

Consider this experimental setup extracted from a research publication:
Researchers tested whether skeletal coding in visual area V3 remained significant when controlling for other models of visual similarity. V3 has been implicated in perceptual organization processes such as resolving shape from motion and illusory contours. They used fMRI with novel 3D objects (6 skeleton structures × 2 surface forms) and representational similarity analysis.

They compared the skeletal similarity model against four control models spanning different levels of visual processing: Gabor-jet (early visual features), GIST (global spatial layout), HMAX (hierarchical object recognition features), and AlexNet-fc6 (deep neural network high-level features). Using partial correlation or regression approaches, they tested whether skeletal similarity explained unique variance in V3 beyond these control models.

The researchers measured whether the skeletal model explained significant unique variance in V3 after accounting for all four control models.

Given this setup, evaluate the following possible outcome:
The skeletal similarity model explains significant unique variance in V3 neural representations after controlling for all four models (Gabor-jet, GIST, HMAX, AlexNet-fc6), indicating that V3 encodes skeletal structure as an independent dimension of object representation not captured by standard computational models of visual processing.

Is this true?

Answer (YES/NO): YES